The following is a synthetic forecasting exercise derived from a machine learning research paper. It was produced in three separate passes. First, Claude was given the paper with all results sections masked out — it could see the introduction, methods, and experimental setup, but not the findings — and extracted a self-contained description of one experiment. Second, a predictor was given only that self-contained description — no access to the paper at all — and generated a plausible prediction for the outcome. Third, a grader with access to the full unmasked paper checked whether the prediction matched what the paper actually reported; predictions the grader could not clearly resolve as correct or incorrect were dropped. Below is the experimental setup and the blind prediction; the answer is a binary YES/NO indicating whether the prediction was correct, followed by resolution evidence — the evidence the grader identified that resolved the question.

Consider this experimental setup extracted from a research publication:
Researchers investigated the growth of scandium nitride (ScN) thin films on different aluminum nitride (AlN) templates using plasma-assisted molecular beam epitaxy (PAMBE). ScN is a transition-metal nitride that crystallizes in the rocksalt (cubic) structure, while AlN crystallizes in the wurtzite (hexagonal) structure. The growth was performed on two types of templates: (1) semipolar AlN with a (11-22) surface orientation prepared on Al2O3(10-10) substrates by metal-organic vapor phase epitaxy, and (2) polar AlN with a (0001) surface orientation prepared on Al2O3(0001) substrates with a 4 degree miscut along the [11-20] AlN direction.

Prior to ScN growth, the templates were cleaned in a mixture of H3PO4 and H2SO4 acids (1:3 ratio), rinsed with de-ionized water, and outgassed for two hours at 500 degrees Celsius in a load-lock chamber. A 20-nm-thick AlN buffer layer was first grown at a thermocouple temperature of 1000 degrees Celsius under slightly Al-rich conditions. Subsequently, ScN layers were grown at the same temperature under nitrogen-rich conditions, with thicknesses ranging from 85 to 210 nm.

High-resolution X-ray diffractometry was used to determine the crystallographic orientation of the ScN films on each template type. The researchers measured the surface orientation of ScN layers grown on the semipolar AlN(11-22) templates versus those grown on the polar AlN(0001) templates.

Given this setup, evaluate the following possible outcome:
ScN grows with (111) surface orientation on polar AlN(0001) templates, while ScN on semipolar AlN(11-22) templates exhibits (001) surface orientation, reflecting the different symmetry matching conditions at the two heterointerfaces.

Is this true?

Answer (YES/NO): NO